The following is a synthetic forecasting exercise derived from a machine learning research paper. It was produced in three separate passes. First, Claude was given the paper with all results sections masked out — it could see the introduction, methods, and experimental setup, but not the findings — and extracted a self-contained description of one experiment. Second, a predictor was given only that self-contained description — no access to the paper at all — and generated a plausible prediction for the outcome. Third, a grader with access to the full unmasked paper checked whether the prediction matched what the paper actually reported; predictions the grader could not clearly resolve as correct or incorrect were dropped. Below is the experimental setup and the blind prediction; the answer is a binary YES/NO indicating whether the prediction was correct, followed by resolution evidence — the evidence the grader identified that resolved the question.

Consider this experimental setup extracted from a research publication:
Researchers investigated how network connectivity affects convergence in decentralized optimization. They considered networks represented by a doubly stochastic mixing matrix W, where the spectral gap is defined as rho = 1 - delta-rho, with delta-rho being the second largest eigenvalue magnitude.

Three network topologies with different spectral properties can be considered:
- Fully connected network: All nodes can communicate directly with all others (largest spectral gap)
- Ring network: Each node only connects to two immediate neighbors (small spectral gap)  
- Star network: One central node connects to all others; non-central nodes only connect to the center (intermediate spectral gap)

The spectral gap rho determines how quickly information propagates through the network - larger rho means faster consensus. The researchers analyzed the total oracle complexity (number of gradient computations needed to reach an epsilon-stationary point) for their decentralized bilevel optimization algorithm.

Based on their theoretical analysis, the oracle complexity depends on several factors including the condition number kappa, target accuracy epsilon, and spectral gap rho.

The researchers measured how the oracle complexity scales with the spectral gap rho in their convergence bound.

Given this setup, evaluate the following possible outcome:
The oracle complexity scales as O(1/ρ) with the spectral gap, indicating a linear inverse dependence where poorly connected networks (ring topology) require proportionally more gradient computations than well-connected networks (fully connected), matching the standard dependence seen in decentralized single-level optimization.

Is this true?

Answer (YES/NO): NO